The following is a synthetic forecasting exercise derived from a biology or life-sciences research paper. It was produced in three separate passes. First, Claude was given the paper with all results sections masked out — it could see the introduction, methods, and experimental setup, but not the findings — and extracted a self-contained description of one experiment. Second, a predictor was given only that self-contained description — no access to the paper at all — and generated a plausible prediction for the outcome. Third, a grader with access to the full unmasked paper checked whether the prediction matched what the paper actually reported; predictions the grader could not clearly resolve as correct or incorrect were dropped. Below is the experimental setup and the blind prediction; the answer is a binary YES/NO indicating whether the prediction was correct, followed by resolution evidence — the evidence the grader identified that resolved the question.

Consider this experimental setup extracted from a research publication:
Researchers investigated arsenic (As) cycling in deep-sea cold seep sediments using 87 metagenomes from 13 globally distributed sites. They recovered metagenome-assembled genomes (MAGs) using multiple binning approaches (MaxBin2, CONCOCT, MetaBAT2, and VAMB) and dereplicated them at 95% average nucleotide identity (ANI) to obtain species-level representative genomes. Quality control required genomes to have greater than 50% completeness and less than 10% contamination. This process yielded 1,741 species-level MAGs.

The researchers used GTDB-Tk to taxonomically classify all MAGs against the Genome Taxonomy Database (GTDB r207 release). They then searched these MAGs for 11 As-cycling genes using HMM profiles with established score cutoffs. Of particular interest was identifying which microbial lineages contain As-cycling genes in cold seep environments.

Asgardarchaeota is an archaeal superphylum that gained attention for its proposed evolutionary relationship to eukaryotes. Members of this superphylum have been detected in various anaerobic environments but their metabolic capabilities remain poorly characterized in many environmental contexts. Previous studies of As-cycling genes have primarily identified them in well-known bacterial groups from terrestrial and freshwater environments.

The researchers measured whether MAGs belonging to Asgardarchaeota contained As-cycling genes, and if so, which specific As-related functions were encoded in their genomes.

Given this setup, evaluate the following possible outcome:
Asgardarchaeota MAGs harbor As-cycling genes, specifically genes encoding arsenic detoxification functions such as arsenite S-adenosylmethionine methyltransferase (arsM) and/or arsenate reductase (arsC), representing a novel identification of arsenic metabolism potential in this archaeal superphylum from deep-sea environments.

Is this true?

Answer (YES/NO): NO